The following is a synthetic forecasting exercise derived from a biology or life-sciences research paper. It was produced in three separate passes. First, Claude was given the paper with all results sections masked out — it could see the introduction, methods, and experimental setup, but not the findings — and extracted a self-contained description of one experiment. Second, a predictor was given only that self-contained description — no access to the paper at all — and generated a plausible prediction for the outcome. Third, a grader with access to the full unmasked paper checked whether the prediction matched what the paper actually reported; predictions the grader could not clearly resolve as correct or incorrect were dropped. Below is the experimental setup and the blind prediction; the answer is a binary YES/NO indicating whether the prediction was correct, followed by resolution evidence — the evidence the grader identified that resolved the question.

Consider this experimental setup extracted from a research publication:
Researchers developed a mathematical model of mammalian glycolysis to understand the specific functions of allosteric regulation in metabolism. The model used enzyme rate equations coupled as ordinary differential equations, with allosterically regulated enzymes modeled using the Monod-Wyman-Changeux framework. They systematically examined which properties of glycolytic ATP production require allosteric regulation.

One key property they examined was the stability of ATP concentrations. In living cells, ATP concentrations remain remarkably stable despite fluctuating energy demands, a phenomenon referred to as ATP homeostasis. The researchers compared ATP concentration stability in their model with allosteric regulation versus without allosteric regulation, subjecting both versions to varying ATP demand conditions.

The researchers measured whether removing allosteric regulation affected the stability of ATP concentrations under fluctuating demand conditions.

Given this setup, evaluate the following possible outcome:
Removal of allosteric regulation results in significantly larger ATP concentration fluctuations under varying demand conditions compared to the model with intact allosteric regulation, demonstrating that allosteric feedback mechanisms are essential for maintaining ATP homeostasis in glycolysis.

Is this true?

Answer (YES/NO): YES